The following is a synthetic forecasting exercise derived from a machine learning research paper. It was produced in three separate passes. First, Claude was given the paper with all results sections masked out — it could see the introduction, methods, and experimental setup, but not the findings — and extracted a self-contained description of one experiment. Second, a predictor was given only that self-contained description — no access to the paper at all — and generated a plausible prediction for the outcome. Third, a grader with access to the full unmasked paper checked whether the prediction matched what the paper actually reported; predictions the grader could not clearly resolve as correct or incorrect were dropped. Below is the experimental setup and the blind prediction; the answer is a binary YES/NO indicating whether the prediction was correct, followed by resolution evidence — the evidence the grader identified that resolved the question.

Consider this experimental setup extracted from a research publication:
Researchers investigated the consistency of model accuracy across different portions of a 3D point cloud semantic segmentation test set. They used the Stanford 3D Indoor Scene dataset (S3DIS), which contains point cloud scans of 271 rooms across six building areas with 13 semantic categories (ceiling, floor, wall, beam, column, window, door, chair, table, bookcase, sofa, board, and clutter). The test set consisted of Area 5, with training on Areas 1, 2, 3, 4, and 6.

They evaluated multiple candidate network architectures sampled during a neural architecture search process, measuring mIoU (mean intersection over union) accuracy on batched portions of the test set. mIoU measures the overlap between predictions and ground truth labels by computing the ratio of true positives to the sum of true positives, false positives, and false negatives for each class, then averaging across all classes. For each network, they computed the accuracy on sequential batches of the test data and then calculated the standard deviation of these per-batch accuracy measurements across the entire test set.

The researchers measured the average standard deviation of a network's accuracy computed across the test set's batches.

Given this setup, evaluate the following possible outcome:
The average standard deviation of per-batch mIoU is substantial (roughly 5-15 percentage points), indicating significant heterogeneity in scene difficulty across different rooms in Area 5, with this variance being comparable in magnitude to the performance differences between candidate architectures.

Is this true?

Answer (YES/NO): NO